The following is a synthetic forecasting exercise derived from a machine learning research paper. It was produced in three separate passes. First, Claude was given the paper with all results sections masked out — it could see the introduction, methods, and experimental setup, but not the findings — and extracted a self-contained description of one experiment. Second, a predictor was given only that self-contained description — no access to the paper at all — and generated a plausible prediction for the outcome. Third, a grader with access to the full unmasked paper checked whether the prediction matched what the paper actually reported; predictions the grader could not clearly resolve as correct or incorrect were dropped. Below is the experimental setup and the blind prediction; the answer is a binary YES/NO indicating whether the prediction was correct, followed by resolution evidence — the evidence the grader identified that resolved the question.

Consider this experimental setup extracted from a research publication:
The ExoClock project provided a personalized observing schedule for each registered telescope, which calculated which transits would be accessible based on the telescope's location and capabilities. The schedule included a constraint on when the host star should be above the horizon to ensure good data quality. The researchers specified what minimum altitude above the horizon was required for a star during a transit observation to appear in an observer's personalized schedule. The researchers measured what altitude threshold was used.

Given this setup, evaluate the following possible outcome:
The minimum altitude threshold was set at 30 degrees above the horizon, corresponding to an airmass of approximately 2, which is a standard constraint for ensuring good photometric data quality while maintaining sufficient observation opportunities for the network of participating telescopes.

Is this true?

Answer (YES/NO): NO